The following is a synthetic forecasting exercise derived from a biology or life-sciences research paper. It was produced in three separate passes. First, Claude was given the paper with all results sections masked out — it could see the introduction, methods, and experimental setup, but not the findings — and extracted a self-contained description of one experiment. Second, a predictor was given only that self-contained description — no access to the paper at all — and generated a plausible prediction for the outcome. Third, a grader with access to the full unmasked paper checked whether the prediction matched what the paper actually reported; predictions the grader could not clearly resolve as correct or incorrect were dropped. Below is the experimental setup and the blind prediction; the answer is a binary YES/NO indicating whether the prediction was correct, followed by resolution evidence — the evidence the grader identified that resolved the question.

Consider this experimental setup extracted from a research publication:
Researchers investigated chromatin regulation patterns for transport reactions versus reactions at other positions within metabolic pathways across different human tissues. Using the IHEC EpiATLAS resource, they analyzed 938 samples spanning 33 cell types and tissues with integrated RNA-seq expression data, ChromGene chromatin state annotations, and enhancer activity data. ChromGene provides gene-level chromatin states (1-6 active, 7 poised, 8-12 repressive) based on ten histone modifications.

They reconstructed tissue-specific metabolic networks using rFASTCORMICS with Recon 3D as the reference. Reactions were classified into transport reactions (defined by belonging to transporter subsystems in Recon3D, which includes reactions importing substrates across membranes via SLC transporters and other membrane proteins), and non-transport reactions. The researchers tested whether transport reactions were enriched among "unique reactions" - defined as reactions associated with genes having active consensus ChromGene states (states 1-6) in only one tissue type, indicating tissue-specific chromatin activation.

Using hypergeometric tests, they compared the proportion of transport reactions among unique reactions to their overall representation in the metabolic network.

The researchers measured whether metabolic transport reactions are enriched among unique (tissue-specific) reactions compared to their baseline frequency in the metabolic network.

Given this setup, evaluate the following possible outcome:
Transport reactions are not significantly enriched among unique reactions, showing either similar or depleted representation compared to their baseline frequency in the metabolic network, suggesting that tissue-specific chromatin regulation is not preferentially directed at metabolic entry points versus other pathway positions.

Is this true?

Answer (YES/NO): NO